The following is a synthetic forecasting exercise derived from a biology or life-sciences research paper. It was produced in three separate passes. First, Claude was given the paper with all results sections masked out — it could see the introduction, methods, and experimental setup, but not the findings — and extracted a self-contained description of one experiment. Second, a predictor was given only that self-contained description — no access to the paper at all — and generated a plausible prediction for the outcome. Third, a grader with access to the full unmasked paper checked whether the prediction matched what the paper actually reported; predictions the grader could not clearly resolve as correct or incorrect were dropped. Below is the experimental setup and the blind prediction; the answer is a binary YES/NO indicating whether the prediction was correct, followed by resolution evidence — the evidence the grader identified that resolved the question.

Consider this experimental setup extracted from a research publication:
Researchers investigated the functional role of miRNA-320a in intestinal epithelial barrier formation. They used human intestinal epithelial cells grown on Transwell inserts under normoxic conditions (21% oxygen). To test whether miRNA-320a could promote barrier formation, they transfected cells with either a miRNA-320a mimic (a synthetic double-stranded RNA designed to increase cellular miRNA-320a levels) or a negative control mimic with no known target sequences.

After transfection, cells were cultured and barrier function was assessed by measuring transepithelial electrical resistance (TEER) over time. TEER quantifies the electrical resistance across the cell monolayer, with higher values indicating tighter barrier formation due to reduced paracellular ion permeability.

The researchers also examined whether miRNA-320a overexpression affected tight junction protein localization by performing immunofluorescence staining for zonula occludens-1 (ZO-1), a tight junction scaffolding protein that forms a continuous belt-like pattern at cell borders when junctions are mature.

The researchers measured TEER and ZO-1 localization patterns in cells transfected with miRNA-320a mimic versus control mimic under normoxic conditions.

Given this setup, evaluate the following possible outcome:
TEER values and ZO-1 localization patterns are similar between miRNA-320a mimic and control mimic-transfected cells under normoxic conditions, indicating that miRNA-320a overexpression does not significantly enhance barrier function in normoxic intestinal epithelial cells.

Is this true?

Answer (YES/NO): NO